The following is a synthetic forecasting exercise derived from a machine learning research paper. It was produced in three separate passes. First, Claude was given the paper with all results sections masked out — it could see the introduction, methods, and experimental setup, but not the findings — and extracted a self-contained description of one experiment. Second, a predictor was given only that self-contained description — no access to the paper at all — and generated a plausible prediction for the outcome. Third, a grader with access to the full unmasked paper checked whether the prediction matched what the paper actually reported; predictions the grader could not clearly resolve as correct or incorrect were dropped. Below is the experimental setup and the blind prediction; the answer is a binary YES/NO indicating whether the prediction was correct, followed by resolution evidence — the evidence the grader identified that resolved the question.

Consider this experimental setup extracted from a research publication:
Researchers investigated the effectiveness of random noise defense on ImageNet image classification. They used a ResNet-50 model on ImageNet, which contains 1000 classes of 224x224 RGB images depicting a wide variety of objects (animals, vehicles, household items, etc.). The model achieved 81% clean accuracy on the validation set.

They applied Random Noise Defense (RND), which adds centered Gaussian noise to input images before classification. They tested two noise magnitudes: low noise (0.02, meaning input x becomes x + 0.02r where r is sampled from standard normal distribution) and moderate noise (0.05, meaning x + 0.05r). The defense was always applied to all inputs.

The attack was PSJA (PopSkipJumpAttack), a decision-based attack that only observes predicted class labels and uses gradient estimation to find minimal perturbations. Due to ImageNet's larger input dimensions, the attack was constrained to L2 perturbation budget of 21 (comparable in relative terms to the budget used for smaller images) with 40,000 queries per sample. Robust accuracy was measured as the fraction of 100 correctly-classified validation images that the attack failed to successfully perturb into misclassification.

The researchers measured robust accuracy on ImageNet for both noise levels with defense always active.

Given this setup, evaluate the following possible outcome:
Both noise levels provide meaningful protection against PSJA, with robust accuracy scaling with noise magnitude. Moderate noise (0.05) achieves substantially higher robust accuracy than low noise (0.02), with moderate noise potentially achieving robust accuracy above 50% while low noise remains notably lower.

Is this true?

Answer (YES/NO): NO